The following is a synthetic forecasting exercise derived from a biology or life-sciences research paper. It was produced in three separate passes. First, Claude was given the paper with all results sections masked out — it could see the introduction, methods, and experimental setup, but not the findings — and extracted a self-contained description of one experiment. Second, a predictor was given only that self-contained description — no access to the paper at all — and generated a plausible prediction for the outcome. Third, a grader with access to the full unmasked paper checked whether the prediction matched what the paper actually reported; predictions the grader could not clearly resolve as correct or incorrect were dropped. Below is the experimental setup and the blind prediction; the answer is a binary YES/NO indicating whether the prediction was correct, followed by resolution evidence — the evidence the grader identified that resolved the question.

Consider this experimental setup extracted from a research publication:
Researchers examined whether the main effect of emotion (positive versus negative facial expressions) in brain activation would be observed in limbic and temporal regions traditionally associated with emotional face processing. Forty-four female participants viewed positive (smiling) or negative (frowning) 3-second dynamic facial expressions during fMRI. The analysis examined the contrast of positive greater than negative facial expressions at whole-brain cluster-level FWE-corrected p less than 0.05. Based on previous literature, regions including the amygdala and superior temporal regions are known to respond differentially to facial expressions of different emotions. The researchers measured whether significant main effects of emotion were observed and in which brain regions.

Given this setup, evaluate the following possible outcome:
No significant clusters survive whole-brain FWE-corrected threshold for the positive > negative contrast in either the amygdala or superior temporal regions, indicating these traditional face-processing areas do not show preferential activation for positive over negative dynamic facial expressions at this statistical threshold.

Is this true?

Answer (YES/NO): YES